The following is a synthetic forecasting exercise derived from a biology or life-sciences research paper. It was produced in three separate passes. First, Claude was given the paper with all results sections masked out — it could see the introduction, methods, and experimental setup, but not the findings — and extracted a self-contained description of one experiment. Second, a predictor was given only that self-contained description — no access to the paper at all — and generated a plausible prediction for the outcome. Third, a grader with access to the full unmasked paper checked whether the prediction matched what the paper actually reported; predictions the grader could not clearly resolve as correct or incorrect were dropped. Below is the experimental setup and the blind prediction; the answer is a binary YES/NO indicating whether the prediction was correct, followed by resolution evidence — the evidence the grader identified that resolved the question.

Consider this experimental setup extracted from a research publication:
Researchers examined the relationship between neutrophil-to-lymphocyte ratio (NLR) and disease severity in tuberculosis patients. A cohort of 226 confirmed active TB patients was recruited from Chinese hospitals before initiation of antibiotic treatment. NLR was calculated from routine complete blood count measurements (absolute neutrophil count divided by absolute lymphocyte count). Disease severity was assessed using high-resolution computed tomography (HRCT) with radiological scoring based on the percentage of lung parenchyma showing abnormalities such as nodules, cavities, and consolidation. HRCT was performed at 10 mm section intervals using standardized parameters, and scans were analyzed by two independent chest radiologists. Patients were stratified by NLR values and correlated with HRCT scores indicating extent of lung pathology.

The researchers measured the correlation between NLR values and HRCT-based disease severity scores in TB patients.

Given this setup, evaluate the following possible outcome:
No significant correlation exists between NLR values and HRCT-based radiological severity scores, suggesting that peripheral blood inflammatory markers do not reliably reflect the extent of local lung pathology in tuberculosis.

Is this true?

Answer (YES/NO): NO